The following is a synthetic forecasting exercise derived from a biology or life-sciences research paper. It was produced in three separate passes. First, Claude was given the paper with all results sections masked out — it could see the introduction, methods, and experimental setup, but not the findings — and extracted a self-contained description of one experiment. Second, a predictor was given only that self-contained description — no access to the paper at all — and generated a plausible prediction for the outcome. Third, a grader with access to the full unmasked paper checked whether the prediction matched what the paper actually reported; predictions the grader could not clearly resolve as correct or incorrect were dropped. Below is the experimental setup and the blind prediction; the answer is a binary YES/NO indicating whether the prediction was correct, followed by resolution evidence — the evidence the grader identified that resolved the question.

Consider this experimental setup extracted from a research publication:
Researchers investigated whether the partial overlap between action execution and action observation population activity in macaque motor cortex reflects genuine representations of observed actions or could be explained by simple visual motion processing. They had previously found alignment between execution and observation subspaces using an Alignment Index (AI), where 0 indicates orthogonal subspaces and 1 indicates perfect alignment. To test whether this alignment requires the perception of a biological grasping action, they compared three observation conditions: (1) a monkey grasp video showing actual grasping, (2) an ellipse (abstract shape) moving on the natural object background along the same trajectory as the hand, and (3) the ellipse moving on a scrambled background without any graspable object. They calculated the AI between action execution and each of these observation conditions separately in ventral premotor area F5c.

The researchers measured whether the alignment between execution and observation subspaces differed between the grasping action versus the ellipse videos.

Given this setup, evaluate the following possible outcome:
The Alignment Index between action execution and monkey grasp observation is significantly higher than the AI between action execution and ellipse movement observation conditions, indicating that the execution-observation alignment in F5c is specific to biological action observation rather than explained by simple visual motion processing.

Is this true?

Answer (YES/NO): NO